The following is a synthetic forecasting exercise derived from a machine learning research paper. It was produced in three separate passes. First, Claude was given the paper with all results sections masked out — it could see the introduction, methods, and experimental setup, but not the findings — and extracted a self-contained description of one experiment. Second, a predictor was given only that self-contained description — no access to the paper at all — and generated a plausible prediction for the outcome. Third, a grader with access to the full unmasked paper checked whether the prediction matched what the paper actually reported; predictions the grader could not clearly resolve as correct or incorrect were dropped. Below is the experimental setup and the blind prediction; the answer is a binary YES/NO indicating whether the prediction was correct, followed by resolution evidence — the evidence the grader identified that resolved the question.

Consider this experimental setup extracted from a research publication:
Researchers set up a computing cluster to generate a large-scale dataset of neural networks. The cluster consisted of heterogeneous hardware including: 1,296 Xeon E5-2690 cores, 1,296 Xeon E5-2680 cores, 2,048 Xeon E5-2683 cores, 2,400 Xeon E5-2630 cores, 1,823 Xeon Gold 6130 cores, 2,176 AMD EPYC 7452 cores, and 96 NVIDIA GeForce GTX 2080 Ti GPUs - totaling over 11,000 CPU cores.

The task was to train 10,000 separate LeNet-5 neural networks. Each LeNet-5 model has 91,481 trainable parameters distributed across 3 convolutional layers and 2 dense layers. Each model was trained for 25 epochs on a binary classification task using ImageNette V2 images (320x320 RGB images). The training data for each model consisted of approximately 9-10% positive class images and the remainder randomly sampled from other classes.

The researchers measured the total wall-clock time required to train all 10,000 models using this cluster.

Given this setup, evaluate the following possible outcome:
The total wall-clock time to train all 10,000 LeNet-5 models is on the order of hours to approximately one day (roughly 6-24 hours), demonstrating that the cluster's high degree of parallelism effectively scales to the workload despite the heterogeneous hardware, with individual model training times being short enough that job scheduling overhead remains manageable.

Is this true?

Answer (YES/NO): NO